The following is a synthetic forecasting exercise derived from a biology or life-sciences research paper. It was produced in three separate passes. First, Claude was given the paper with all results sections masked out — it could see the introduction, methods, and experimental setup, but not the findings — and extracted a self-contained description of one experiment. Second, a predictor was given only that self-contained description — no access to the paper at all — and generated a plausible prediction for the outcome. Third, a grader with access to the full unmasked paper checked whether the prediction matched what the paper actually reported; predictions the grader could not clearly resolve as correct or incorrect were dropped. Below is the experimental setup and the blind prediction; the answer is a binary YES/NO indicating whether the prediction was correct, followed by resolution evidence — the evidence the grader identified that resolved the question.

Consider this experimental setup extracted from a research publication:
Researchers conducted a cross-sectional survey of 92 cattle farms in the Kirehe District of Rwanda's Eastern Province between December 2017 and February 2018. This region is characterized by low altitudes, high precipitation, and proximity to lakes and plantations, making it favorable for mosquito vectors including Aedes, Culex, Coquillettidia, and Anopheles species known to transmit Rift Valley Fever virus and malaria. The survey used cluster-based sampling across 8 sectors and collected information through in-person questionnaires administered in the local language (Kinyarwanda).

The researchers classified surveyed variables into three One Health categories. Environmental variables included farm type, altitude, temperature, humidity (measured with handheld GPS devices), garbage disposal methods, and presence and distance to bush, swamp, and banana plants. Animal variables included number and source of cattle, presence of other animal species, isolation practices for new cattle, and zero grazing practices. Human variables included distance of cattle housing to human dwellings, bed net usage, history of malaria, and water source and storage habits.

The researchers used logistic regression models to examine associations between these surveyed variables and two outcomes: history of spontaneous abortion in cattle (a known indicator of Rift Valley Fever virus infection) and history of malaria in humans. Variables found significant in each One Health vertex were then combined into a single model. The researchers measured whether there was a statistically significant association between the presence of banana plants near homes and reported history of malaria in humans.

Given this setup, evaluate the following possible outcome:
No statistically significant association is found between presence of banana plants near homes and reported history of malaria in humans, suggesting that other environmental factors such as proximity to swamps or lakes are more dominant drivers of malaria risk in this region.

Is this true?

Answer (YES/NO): NO